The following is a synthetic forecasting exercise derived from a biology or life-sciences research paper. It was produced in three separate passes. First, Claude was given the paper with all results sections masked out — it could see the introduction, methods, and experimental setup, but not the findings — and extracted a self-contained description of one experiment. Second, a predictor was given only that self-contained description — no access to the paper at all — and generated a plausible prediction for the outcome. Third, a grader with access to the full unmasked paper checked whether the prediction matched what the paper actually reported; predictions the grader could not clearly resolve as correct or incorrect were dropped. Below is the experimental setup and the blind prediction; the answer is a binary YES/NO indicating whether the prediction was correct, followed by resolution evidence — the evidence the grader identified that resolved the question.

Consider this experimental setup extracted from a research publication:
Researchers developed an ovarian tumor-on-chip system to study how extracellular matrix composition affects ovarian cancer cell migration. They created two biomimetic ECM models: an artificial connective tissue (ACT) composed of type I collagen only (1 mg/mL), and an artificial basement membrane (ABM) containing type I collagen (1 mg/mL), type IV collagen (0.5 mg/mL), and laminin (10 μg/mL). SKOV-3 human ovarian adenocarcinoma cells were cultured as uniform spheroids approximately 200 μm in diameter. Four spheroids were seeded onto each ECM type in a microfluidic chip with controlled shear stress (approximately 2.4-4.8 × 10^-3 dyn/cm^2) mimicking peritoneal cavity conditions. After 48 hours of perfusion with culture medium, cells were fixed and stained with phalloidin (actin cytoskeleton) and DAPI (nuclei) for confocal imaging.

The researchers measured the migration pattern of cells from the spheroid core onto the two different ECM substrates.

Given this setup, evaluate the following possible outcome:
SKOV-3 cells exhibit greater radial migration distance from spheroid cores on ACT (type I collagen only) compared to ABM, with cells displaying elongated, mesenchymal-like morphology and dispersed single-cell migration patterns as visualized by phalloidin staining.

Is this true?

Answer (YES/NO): NO